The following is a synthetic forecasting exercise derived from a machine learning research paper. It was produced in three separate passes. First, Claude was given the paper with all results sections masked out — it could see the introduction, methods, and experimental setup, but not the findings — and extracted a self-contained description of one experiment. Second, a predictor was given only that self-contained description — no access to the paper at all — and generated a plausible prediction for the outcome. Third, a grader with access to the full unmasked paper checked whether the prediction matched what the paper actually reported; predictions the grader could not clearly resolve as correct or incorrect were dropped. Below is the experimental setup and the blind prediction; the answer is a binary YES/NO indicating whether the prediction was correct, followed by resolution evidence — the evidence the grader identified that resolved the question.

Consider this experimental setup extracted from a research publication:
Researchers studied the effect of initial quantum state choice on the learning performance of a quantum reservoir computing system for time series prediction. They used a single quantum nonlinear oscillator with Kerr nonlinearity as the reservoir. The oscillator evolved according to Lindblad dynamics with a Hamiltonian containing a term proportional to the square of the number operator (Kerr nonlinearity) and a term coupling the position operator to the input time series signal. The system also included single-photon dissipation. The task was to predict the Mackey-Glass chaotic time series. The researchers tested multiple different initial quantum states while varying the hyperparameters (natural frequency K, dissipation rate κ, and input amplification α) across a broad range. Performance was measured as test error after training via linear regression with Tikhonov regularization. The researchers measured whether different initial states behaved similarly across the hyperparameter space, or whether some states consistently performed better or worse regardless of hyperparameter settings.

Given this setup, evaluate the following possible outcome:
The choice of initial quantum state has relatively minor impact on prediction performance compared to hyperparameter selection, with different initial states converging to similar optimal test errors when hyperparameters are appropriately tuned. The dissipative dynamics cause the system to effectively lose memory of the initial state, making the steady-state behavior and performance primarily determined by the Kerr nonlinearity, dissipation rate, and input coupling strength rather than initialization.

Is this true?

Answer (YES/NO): NO